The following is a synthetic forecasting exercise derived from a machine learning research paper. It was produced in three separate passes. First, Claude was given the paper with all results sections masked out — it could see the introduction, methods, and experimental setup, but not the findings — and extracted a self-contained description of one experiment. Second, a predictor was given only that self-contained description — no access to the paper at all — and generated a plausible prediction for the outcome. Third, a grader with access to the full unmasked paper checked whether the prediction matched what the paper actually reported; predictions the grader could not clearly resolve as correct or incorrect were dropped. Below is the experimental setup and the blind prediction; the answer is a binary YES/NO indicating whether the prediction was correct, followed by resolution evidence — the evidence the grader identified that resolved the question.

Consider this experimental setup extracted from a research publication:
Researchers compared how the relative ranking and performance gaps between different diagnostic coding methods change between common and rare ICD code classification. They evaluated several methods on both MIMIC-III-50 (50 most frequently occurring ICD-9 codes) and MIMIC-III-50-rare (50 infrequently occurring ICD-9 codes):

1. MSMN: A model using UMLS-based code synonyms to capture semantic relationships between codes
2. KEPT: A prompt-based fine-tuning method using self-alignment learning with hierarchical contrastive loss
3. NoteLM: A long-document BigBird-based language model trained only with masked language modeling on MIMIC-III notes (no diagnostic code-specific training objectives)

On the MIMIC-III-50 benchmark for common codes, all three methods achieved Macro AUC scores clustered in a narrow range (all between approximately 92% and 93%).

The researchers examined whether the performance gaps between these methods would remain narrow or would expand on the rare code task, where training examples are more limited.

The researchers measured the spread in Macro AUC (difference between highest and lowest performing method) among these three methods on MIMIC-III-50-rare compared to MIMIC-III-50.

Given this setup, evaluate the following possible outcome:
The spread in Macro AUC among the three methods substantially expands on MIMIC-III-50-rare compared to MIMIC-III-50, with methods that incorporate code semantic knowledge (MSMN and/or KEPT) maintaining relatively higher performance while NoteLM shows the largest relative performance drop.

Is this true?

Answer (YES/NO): NO